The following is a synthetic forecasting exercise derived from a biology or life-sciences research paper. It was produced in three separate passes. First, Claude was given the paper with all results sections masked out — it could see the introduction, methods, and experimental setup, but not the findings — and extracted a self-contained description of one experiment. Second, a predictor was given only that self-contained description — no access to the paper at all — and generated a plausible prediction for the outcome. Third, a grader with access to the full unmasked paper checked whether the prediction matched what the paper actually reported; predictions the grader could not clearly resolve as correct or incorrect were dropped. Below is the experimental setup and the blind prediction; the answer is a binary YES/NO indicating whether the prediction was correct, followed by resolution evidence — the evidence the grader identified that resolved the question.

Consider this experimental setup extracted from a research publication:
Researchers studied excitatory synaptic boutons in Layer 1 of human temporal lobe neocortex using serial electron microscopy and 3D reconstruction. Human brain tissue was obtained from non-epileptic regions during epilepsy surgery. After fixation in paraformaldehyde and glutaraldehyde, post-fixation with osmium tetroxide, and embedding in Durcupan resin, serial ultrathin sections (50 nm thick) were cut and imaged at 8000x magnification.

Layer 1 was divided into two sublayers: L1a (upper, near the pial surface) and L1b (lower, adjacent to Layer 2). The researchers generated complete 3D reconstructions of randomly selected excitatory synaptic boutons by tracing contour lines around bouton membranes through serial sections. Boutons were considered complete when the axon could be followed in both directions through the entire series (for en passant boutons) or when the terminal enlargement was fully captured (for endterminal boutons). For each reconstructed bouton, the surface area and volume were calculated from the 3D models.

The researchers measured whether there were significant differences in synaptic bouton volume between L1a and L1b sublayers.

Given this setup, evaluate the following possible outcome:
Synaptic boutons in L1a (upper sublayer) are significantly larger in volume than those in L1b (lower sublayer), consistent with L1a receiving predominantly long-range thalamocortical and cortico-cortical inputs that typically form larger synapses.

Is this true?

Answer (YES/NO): NO